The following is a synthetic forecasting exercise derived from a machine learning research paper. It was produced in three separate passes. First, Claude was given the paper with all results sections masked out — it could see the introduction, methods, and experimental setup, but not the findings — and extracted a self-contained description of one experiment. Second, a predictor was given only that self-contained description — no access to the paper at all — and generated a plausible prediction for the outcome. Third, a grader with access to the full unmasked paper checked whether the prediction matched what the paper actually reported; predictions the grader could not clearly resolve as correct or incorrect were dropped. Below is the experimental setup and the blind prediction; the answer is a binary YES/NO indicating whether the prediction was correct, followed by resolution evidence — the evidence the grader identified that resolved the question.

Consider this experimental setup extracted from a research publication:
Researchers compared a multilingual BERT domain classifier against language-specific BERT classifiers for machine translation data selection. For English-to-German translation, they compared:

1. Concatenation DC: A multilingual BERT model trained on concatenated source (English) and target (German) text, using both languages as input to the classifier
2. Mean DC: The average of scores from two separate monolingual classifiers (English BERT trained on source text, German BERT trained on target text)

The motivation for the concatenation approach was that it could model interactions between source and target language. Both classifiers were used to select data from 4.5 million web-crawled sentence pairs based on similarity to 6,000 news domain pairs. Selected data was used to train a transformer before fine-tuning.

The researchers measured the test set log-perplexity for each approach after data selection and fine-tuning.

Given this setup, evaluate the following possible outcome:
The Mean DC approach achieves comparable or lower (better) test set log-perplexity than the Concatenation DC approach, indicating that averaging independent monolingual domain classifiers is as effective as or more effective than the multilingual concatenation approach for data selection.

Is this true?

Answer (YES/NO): YES